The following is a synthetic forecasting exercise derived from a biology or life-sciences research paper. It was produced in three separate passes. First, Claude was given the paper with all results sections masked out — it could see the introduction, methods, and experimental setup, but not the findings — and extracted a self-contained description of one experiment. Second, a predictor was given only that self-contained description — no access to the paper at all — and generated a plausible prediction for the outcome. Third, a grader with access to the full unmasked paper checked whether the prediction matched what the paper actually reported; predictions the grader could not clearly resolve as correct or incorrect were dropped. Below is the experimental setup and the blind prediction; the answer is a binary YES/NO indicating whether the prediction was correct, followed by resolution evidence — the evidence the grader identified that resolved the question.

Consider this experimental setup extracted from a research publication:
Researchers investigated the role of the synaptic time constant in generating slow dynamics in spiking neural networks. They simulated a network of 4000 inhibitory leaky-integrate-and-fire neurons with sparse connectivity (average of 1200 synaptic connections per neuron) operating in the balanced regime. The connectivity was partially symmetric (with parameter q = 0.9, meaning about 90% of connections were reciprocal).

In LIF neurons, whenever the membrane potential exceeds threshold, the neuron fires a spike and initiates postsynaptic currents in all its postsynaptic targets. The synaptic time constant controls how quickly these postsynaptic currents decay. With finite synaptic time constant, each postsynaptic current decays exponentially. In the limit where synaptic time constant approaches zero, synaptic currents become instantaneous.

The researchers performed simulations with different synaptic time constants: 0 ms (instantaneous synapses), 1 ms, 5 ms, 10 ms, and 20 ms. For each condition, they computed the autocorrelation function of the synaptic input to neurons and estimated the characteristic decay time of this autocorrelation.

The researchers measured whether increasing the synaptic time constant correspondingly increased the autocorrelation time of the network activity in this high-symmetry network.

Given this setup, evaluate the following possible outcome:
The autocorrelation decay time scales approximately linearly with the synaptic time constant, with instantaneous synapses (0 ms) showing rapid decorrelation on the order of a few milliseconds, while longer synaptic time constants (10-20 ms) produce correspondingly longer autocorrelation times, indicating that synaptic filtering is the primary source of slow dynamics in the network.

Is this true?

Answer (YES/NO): NO